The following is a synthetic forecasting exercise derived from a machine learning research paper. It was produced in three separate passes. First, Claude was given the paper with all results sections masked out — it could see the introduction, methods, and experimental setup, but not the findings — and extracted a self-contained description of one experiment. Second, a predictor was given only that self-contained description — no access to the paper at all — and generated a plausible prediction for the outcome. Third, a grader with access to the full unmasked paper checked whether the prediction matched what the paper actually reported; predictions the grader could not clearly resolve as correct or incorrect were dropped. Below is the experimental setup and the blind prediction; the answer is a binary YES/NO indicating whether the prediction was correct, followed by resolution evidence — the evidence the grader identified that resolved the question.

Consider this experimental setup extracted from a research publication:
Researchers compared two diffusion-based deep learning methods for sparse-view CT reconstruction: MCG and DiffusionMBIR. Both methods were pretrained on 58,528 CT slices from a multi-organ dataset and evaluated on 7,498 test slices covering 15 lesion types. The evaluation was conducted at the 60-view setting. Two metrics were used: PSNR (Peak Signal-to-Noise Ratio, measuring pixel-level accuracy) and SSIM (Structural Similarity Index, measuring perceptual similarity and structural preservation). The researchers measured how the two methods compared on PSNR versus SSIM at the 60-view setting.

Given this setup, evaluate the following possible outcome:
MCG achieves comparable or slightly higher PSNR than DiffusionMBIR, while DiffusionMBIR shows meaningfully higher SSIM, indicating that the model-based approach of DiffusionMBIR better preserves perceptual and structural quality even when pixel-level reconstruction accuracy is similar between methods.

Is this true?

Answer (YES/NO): YES